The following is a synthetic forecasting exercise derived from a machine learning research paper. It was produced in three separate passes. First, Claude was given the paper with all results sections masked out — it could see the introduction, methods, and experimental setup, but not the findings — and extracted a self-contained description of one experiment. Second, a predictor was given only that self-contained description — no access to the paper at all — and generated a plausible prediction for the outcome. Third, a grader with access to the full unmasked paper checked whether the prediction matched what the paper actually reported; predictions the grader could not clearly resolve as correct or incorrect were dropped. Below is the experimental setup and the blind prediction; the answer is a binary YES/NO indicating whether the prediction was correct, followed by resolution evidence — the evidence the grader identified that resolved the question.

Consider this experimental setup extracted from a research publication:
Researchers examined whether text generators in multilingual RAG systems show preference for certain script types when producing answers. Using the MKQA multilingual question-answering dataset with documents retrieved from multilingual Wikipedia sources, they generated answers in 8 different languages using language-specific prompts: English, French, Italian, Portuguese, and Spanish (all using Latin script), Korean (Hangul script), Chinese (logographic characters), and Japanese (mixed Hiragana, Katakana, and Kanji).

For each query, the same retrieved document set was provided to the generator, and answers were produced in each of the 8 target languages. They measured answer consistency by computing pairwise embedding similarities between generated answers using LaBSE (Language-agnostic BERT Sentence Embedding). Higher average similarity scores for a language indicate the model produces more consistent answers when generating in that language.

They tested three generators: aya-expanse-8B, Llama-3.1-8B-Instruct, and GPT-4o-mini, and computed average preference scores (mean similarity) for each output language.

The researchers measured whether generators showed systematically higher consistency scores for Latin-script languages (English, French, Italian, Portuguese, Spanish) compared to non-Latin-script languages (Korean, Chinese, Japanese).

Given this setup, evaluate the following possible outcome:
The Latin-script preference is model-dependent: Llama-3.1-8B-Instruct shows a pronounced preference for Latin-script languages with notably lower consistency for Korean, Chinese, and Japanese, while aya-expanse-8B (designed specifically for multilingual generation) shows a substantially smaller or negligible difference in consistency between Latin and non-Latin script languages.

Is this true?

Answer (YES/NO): NO